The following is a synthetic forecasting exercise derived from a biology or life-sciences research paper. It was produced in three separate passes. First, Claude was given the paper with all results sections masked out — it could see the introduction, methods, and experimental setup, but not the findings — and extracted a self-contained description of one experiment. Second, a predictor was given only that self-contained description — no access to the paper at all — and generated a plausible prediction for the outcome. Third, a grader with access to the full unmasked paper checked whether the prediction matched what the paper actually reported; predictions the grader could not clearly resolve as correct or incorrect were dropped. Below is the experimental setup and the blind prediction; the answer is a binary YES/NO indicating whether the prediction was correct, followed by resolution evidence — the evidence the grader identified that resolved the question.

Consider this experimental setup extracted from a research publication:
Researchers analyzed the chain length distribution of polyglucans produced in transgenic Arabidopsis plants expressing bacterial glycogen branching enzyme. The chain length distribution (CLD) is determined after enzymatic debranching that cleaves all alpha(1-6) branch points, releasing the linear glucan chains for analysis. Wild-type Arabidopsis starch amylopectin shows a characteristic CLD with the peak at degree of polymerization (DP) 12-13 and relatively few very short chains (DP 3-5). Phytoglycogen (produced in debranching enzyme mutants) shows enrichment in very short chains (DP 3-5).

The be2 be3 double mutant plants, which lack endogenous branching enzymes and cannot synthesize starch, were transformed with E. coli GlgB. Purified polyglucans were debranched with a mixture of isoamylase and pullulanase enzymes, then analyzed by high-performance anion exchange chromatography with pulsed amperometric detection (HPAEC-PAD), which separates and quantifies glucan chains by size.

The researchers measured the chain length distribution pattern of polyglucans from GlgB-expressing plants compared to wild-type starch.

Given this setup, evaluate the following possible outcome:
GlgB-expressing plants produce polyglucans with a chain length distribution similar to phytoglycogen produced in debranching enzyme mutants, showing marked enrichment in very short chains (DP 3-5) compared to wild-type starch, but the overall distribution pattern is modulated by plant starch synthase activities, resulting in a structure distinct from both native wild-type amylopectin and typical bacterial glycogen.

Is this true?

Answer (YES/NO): NO